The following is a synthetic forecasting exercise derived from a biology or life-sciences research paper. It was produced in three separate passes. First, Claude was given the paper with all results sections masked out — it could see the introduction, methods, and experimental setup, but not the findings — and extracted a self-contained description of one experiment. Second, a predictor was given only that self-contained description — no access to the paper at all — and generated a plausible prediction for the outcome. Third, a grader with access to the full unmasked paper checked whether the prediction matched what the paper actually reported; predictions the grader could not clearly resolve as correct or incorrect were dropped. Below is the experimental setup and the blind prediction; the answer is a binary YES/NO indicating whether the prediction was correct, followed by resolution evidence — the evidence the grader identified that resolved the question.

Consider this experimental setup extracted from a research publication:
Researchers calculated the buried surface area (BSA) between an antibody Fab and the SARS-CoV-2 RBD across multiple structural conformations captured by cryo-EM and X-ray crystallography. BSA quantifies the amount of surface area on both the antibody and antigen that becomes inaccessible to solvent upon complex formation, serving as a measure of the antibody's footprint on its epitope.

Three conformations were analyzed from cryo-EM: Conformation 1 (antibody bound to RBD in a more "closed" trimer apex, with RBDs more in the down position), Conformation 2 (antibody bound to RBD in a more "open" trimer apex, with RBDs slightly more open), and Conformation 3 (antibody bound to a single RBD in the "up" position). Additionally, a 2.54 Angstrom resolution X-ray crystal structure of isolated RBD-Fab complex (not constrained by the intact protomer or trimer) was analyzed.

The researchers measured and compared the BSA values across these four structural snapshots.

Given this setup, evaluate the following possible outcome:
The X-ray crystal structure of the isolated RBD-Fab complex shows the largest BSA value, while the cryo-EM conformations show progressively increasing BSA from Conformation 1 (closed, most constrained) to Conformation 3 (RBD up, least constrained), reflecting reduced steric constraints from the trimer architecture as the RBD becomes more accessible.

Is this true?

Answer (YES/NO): NO